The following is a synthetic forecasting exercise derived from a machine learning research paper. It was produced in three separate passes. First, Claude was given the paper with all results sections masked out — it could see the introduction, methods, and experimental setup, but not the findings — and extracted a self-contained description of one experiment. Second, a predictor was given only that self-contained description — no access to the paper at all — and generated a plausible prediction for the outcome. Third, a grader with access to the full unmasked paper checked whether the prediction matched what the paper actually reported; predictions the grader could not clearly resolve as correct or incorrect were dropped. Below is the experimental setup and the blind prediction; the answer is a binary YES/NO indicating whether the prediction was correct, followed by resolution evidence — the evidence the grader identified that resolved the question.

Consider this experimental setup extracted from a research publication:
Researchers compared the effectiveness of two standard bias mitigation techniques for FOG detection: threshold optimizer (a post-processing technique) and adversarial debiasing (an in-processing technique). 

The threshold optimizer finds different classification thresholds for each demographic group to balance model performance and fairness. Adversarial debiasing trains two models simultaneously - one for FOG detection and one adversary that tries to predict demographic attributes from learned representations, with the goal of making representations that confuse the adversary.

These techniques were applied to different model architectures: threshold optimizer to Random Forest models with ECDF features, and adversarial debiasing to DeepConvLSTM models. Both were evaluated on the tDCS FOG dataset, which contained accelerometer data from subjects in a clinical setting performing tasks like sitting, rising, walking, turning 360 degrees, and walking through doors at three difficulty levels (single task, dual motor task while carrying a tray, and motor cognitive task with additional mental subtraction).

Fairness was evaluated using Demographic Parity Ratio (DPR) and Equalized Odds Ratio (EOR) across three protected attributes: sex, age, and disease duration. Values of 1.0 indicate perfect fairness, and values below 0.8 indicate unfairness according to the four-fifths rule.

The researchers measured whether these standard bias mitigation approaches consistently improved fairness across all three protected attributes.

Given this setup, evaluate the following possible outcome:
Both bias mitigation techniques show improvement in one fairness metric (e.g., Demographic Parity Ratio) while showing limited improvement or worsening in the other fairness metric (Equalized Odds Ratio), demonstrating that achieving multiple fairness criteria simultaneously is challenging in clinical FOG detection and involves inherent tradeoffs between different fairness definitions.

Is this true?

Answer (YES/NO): NO